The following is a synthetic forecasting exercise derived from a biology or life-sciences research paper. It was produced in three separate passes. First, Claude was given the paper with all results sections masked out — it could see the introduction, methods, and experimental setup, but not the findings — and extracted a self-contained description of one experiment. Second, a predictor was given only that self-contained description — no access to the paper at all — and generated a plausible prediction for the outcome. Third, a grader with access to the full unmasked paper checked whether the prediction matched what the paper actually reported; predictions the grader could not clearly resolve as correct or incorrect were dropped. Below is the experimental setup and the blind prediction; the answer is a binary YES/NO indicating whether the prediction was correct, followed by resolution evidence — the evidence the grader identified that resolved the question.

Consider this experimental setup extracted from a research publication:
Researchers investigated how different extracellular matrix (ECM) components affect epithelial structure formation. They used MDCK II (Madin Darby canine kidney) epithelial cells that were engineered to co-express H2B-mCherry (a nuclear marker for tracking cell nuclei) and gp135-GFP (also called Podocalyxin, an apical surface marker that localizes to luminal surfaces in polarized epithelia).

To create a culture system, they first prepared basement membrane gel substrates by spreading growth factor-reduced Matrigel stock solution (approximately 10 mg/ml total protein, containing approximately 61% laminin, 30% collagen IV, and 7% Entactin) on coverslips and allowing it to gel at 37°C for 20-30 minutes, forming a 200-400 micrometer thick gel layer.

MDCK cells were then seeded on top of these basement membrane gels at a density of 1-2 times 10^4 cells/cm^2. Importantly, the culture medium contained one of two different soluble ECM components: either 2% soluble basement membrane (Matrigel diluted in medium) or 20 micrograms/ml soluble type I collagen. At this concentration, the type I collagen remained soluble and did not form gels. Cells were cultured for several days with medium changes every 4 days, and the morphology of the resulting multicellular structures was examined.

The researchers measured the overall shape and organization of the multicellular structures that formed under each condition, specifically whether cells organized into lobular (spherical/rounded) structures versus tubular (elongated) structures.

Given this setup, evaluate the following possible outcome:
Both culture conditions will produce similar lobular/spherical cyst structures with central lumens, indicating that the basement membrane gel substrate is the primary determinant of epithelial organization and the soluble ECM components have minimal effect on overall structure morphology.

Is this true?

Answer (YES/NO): NO